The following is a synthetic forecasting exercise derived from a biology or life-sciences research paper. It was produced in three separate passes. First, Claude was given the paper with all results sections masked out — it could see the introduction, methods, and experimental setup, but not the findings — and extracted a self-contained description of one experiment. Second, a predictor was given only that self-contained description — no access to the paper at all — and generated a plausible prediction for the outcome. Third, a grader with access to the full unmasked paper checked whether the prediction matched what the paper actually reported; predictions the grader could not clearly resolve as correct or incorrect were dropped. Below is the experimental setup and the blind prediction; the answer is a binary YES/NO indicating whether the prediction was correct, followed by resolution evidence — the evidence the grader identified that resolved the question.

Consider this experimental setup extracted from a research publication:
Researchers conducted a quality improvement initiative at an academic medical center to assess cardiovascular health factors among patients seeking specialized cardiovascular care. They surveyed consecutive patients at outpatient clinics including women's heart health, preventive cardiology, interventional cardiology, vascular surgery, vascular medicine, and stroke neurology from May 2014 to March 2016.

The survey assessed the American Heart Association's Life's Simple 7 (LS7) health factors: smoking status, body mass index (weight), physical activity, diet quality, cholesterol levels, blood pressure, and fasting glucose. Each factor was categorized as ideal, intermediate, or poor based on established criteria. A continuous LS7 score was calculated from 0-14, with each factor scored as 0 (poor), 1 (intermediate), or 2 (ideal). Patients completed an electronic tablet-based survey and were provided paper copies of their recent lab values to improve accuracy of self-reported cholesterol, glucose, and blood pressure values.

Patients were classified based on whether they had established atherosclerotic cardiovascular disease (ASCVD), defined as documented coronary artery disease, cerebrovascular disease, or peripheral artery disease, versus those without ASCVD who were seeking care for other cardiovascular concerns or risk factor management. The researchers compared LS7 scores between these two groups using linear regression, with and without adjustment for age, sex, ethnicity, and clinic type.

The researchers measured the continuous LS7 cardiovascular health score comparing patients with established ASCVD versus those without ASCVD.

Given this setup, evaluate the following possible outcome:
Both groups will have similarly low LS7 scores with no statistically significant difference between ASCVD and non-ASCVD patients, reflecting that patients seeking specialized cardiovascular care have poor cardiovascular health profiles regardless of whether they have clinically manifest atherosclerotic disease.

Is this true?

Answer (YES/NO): YES